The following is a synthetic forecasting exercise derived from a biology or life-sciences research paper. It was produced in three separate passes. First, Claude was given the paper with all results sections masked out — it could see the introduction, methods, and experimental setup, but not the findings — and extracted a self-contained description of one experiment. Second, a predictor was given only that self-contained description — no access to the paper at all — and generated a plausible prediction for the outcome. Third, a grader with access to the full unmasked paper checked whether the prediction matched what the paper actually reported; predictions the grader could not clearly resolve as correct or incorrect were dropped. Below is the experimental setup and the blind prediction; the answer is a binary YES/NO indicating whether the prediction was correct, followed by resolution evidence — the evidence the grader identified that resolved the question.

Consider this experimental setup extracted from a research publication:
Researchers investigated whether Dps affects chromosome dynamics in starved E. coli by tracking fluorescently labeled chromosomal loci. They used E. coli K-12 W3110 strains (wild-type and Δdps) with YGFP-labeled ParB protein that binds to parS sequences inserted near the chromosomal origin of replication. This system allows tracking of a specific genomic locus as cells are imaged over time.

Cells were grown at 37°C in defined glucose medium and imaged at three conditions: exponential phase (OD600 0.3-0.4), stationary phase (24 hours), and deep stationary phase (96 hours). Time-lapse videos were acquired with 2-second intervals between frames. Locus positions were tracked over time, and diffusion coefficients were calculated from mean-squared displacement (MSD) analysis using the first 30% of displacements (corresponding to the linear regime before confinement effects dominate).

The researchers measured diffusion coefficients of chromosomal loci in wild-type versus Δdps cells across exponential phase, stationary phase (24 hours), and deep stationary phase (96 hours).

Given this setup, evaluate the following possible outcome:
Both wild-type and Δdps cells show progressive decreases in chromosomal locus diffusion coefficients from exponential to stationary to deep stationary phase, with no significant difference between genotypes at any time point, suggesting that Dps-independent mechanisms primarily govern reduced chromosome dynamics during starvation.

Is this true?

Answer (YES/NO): NO